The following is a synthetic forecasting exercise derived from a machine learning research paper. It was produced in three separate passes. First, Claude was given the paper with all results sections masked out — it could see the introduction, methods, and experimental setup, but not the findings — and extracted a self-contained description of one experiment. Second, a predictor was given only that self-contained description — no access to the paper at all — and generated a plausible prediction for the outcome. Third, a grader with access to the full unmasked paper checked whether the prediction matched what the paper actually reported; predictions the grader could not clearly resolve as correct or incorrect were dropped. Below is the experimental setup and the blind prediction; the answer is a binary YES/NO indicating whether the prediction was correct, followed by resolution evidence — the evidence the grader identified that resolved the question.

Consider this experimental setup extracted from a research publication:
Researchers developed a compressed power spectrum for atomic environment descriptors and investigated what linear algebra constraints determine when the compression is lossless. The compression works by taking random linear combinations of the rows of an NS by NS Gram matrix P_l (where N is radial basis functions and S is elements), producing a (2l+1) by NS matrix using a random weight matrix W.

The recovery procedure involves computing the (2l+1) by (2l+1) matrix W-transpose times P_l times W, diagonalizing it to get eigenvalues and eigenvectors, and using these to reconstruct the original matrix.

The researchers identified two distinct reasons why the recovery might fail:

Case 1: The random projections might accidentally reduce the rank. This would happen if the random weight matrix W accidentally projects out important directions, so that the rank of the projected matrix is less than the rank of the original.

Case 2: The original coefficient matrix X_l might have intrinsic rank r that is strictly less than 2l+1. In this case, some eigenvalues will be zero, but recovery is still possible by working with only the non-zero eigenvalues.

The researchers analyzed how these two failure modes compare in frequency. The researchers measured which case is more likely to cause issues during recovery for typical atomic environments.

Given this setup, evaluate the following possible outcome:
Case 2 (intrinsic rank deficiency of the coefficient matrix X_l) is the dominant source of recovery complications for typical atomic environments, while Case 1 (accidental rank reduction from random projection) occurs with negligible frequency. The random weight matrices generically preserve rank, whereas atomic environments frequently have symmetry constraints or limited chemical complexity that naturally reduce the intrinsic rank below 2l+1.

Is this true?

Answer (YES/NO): YES